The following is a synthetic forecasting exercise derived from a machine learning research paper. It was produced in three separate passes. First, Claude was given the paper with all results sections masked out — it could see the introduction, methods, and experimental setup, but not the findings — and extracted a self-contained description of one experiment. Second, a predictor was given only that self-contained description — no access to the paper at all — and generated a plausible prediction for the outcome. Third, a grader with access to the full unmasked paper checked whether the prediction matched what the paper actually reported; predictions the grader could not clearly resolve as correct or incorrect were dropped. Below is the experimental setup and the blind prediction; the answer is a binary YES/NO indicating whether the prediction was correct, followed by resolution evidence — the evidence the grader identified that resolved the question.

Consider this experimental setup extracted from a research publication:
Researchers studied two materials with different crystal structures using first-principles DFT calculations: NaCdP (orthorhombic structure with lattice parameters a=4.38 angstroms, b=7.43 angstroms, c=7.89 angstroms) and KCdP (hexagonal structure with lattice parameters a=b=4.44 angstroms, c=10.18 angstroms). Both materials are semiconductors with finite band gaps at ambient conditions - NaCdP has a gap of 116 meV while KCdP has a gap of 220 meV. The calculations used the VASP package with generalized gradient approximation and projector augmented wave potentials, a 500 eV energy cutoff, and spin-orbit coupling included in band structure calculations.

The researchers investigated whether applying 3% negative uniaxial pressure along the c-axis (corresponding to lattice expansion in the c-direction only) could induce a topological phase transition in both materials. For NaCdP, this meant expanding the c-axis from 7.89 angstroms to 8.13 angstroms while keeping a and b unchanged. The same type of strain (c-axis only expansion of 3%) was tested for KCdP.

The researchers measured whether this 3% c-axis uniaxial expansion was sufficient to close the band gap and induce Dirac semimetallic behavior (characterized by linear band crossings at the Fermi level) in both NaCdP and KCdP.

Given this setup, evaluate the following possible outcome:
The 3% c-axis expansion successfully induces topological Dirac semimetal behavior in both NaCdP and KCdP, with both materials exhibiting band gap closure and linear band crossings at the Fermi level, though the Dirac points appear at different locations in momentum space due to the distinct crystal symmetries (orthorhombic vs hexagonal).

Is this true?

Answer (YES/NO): NO